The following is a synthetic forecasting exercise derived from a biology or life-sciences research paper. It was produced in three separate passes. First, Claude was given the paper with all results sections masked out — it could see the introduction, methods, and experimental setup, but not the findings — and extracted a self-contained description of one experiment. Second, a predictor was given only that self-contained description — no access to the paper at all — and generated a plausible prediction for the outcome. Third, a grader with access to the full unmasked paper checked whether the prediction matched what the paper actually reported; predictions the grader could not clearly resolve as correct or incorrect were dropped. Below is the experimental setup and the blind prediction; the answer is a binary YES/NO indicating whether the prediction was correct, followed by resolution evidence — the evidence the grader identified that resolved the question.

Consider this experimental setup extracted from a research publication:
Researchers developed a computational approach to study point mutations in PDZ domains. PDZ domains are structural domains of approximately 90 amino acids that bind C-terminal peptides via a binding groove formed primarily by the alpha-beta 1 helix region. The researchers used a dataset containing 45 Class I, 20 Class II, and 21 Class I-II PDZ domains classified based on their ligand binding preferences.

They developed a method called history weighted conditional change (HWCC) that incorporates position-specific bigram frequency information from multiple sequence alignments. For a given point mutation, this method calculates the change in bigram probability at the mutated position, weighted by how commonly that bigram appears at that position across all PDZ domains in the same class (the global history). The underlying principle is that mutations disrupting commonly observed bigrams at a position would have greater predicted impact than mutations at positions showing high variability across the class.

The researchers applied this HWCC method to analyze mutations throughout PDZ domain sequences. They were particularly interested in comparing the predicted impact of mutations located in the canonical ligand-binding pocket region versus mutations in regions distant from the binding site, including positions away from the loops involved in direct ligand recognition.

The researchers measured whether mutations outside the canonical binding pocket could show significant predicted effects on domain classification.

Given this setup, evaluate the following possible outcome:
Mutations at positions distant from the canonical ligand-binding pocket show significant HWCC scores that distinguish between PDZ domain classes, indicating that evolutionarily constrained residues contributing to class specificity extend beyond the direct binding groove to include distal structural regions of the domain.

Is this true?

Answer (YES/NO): YES